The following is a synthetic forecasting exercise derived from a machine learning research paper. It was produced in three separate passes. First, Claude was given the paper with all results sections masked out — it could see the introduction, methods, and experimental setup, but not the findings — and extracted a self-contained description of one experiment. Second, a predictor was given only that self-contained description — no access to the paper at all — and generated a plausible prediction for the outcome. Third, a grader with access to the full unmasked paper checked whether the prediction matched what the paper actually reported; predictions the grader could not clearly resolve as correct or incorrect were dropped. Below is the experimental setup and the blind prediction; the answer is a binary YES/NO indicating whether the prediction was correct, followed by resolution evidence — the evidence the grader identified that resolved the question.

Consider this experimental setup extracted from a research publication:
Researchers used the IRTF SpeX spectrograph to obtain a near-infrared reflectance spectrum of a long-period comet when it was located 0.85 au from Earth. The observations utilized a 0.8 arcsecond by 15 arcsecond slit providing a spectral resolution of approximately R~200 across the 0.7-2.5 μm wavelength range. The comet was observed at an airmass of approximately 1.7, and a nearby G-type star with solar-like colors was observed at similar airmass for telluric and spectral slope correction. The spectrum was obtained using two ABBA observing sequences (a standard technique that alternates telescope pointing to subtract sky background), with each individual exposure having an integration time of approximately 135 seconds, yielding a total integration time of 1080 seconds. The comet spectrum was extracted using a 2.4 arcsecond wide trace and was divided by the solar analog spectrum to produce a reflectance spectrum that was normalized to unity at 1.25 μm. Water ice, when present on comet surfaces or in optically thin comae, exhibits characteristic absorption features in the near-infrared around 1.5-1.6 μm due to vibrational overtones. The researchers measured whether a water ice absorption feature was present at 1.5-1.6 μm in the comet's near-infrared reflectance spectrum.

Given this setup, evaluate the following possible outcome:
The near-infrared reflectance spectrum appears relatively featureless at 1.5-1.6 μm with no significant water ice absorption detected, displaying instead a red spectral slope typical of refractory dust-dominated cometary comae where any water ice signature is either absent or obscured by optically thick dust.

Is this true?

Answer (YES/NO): YES